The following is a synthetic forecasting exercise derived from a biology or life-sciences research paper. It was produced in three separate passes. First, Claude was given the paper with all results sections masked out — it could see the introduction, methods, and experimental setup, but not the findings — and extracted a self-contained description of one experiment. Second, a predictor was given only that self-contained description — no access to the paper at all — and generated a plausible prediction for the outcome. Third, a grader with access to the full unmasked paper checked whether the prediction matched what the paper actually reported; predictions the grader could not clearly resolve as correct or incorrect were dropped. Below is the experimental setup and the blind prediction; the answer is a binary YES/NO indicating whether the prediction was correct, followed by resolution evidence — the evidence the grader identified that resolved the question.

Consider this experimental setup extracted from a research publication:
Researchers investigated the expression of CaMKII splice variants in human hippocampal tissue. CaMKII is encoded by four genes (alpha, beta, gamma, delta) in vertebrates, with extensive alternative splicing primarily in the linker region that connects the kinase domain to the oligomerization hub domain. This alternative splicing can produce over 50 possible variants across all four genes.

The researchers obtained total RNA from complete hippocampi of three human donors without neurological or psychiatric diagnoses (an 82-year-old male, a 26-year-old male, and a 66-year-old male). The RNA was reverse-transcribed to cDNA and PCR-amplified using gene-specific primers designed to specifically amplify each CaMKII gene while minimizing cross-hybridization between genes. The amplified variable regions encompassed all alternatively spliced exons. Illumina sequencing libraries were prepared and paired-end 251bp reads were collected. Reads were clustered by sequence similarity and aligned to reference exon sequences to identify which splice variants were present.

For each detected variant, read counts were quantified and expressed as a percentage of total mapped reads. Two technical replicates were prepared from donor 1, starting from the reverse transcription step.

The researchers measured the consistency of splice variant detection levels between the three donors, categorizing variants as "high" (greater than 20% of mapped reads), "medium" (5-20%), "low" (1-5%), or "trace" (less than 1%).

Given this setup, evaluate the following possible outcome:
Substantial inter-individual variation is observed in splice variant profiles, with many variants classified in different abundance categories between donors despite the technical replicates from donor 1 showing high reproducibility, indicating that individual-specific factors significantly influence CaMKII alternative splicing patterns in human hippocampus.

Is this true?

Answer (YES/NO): NO